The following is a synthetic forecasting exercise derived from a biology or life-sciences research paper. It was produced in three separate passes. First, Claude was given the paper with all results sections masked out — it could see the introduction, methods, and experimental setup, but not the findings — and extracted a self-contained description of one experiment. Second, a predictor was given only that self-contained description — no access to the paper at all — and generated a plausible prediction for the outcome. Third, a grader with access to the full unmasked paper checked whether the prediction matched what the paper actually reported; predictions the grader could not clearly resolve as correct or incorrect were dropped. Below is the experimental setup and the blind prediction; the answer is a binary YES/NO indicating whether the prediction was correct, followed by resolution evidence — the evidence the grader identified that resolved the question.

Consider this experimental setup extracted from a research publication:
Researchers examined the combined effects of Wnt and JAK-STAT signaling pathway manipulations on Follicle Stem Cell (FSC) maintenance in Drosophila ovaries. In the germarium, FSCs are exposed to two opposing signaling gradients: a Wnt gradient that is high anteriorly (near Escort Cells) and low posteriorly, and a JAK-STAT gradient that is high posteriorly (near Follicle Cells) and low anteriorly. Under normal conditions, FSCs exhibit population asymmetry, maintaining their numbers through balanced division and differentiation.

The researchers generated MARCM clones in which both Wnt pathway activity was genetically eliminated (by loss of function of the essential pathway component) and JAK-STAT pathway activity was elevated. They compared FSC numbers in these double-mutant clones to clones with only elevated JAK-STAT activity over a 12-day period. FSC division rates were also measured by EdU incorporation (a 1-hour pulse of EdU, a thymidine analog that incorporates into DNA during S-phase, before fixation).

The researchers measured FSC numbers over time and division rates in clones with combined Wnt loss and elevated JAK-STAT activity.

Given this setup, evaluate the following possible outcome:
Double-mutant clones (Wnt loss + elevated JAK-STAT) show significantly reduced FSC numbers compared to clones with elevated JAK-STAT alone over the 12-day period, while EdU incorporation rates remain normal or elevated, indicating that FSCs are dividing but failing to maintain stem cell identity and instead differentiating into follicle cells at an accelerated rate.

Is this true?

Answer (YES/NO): YES